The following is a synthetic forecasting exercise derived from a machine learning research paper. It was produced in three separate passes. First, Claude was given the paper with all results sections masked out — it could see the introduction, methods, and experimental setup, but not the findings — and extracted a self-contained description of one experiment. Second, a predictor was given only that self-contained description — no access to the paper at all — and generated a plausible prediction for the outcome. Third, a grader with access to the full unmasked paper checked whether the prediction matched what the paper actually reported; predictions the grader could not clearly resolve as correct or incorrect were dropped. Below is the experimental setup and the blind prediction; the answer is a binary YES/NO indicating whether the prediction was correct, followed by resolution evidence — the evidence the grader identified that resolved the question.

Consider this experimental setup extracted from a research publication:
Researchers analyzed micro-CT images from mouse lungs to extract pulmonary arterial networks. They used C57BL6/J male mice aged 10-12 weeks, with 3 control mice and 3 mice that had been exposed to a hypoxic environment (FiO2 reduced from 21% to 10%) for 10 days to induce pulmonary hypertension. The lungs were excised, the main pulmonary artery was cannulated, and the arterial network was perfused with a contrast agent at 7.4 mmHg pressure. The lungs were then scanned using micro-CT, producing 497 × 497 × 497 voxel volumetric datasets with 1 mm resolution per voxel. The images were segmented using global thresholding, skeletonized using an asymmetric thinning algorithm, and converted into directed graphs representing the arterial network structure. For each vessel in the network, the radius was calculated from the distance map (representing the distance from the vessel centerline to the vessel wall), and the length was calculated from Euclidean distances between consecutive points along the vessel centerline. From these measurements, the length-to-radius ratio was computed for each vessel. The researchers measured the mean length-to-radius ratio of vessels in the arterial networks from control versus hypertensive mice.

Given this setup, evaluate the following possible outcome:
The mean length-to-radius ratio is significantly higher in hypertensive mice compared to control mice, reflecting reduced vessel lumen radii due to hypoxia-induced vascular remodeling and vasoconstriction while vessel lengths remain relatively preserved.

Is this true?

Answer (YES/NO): NO